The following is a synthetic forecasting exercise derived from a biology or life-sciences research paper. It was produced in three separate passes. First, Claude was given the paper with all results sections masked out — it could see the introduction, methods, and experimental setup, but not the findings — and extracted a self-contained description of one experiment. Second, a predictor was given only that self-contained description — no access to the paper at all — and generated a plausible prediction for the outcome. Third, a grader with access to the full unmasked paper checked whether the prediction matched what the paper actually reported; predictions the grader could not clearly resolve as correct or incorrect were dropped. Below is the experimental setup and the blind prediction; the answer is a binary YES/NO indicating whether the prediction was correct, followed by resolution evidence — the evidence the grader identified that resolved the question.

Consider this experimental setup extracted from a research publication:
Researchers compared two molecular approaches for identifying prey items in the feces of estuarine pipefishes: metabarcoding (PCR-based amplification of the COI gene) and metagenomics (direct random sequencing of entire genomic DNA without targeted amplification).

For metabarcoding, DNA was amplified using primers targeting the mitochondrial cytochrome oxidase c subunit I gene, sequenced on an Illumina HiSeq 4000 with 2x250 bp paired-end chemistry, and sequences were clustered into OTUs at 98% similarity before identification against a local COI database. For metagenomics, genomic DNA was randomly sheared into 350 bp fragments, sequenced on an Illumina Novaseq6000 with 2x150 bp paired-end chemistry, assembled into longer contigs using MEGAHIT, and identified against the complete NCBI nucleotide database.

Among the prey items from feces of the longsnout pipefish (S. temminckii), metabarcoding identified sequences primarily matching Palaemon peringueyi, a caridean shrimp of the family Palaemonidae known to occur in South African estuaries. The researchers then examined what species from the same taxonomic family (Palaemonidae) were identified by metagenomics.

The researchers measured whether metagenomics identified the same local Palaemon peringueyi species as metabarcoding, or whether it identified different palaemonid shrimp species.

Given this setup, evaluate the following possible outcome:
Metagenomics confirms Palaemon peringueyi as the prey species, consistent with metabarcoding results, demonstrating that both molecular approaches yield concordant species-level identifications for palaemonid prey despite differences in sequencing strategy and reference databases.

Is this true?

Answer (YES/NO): NO